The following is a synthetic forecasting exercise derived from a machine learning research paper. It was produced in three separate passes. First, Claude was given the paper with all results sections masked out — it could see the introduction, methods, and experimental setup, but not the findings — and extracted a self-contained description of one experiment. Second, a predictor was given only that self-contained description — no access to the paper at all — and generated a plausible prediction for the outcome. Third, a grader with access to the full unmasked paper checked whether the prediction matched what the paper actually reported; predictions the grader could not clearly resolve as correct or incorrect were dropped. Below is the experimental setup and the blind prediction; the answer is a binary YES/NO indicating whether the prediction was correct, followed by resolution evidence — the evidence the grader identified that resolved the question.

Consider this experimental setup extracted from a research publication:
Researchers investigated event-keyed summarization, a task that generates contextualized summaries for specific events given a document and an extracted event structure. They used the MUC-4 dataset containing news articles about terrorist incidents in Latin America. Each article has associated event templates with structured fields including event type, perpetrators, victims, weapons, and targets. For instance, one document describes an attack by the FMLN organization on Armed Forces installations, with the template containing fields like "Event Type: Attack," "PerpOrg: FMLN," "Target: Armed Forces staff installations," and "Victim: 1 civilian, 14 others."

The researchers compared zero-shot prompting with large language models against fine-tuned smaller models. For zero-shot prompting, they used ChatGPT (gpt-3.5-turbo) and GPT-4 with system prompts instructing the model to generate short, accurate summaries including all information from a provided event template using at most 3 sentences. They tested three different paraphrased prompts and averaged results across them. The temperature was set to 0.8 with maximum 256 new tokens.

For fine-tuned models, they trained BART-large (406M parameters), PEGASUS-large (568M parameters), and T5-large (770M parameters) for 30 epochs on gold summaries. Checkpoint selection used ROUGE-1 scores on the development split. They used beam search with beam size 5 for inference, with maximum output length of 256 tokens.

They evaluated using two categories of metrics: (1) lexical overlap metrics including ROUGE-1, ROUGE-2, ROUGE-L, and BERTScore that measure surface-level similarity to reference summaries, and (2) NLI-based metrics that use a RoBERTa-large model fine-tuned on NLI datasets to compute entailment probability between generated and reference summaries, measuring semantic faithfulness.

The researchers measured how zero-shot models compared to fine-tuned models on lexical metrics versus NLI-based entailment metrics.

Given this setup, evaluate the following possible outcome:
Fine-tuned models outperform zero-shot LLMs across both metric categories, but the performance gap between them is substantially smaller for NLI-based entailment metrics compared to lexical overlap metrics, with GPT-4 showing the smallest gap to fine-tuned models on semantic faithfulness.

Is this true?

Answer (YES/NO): NO